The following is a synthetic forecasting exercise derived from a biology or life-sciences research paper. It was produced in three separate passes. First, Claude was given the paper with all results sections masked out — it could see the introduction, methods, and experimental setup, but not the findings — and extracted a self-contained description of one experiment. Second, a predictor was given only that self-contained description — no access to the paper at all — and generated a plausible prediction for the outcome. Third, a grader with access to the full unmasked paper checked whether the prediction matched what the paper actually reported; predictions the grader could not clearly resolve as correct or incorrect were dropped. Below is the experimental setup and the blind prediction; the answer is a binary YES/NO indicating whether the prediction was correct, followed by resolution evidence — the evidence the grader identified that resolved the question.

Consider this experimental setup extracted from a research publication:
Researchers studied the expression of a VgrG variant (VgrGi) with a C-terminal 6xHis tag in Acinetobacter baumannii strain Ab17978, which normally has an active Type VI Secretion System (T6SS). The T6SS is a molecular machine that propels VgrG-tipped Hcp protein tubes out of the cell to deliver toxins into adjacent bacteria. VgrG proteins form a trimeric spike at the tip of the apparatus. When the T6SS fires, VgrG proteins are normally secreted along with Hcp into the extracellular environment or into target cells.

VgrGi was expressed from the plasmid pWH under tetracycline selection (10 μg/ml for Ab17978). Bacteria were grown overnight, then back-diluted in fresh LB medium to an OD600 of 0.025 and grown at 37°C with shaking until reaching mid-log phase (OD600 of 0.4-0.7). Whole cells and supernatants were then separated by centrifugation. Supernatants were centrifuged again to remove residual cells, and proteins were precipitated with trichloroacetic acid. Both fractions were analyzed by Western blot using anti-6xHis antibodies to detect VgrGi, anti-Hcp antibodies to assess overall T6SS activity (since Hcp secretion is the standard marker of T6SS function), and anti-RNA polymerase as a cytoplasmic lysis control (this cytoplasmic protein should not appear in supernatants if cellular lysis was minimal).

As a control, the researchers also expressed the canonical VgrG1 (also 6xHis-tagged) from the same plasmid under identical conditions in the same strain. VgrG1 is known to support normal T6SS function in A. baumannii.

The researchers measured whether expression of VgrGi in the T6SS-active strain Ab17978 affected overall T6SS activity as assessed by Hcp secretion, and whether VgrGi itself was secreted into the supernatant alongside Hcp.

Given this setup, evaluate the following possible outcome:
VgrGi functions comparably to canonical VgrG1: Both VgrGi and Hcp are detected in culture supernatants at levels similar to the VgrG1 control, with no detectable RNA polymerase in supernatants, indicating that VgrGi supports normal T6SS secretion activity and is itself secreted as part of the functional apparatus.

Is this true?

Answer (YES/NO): NO